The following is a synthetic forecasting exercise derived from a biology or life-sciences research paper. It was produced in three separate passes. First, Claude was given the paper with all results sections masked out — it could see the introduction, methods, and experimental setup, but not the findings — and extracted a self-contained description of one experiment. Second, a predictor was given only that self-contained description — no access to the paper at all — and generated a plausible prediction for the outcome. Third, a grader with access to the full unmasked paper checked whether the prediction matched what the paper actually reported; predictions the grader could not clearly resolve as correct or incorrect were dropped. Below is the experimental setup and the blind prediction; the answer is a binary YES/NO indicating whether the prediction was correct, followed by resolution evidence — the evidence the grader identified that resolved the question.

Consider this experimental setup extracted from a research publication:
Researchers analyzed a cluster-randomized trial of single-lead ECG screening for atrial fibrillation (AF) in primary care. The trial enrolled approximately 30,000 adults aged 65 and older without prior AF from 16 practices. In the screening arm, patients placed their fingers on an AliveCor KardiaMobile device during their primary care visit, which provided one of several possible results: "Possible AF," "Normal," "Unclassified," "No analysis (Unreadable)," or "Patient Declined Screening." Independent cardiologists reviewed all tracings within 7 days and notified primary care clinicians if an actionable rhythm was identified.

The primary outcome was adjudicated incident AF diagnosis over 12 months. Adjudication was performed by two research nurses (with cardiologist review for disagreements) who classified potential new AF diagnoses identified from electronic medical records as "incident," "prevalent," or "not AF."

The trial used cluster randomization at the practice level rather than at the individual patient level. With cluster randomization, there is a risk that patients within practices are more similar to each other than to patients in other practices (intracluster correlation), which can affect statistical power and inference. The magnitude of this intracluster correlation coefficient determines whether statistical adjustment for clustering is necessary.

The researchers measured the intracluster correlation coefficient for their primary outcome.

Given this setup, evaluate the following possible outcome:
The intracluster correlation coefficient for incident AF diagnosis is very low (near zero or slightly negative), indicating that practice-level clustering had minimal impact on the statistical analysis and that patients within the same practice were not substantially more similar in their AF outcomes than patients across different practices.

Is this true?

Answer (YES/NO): YES